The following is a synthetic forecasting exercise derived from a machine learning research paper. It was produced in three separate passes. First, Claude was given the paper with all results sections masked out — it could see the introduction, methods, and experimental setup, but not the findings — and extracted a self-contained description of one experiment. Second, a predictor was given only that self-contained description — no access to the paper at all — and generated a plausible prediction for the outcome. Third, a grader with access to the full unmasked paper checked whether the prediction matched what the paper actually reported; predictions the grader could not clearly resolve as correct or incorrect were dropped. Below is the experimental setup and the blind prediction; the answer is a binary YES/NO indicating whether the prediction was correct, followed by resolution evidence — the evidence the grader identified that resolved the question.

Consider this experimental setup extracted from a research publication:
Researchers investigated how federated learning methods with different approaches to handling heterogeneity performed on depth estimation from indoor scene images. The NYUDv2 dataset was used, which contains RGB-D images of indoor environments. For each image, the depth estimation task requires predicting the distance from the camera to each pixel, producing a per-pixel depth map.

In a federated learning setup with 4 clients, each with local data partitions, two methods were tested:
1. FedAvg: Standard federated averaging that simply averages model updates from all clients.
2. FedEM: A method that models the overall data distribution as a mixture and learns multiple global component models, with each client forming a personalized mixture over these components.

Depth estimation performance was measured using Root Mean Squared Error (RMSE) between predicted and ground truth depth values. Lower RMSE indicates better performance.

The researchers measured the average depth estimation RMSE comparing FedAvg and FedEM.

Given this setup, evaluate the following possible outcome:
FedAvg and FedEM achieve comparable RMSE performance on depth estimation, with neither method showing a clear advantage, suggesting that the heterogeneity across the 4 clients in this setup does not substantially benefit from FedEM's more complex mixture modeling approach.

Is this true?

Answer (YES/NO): NO